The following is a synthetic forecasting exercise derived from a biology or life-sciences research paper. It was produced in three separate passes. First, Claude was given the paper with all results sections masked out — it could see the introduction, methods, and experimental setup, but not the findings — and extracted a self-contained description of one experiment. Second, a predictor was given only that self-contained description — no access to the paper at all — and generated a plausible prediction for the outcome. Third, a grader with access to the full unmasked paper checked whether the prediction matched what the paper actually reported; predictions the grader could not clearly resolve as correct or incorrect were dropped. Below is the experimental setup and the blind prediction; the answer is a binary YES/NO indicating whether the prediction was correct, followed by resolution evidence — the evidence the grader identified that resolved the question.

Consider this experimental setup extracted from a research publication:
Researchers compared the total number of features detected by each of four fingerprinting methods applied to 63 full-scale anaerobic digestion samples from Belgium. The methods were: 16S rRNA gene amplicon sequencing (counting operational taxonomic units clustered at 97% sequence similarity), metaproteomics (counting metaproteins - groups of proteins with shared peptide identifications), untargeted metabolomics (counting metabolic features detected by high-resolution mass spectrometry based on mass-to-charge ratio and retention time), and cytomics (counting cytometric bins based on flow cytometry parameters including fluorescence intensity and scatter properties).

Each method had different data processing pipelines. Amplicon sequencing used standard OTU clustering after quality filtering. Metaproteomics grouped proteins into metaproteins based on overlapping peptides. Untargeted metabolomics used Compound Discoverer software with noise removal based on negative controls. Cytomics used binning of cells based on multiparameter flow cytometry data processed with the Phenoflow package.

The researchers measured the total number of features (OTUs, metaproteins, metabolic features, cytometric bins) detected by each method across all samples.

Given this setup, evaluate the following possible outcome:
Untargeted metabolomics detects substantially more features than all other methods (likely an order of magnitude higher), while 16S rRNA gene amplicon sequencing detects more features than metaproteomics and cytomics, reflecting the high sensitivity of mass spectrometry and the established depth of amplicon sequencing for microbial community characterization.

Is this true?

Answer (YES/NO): NO